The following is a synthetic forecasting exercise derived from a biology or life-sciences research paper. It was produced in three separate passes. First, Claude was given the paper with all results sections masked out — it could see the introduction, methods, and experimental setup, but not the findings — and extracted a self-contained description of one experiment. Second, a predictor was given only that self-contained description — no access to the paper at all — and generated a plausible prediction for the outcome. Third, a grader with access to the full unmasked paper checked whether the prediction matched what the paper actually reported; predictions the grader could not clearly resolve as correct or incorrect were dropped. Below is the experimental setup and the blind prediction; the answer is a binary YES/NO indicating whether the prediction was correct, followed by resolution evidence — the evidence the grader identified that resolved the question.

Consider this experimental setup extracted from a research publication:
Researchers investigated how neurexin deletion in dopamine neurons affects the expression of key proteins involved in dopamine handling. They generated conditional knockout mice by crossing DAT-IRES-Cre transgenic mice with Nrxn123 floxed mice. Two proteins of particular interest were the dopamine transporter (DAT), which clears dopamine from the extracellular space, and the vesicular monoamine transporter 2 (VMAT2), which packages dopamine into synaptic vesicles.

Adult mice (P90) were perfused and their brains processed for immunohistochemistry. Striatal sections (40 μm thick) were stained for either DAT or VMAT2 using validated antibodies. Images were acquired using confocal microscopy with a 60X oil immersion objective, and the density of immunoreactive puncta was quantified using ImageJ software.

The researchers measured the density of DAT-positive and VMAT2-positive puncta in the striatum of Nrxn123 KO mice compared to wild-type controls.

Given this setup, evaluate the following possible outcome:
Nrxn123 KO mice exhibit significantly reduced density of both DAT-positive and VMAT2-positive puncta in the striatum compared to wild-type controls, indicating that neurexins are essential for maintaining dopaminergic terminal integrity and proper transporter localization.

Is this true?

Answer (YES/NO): NO